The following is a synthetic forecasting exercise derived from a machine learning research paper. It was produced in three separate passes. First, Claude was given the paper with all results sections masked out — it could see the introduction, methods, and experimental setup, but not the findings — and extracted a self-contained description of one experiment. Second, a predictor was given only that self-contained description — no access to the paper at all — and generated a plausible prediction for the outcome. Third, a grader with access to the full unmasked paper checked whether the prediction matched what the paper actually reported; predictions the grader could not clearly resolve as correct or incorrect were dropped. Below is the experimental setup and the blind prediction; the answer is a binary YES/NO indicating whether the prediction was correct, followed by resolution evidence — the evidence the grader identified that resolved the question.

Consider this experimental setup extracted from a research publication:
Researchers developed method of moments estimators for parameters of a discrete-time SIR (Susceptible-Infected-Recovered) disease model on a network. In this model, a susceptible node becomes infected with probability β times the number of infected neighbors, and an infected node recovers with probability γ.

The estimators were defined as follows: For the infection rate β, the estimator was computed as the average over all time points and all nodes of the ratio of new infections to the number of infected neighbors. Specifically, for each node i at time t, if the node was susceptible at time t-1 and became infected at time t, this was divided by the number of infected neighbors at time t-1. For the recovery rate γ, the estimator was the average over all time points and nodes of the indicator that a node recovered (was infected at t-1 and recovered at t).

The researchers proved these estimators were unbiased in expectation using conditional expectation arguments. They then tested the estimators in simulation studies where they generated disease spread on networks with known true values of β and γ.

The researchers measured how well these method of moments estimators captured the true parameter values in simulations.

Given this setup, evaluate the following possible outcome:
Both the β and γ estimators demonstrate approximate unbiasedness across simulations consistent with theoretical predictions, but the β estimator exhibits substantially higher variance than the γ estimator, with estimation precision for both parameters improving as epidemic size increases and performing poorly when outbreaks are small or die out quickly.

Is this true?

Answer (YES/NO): NO